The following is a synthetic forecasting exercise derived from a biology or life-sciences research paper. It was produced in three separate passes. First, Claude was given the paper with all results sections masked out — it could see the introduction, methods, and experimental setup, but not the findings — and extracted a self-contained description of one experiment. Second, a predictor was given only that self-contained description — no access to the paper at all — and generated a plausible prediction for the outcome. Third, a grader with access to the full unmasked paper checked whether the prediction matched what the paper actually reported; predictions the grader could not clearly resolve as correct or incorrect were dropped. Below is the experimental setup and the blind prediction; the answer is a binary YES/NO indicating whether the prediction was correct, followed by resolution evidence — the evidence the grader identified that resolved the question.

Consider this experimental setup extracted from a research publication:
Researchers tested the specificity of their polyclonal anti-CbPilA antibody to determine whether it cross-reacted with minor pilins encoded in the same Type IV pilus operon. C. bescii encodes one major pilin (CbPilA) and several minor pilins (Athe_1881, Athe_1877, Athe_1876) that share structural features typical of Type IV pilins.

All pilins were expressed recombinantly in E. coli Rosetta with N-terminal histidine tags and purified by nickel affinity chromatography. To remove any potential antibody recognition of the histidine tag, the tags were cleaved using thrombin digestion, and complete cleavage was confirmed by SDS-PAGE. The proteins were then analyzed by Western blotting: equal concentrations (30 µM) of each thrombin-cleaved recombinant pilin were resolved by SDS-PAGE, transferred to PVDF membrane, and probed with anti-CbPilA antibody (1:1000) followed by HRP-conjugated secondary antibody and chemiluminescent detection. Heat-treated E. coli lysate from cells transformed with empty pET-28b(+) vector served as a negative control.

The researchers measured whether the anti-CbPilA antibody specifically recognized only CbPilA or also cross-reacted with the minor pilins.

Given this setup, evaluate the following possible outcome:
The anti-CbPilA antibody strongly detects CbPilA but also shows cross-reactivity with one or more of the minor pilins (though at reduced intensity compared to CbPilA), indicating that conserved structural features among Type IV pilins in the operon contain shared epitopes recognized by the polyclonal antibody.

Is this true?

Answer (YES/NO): YES